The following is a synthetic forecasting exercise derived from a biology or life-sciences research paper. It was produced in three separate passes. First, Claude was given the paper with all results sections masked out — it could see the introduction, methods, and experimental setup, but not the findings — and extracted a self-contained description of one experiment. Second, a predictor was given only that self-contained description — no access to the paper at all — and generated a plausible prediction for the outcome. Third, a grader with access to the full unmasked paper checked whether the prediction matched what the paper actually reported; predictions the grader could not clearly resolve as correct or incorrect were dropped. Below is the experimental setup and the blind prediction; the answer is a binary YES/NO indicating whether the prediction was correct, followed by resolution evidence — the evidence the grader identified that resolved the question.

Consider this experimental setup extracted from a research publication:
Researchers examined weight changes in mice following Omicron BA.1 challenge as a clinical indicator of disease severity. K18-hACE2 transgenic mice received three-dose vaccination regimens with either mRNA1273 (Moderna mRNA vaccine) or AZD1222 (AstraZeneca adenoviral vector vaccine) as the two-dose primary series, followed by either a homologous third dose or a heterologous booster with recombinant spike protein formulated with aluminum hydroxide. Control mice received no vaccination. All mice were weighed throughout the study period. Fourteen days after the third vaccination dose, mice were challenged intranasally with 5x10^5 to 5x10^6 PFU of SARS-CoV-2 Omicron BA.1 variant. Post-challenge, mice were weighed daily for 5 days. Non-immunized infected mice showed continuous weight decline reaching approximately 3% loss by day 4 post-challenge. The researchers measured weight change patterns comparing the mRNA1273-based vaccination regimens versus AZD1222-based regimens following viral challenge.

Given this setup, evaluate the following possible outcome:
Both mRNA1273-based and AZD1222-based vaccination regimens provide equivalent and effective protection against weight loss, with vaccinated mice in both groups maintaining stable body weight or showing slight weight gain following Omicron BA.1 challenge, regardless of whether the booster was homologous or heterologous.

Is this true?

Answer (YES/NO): NO